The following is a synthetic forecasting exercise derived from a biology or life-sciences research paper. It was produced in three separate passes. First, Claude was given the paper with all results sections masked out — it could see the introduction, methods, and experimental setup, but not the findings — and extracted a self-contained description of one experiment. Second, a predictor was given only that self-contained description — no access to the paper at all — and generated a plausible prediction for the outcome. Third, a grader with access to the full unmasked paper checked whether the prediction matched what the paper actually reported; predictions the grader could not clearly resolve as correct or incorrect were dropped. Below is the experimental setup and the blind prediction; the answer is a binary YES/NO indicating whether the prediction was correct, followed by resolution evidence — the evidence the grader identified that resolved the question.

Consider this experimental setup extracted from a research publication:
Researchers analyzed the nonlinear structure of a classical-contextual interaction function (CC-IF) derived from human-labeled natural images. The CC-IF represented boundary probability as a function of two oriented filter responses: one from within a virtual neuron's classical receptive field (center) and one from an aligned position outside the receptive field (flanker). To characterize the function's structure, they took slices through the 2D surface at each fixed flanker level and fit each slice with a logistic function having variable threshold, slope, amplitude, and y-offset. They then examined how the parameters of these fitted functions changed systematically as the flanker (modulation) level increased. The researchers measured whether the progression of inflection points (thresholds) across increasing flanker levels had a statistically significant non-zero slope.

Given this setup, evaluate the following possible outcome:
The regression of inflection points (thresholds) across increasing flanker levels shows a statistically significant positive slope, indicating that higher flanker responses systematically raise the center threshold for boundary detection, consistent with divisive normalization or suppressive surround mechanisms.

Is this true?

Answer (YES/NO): NO